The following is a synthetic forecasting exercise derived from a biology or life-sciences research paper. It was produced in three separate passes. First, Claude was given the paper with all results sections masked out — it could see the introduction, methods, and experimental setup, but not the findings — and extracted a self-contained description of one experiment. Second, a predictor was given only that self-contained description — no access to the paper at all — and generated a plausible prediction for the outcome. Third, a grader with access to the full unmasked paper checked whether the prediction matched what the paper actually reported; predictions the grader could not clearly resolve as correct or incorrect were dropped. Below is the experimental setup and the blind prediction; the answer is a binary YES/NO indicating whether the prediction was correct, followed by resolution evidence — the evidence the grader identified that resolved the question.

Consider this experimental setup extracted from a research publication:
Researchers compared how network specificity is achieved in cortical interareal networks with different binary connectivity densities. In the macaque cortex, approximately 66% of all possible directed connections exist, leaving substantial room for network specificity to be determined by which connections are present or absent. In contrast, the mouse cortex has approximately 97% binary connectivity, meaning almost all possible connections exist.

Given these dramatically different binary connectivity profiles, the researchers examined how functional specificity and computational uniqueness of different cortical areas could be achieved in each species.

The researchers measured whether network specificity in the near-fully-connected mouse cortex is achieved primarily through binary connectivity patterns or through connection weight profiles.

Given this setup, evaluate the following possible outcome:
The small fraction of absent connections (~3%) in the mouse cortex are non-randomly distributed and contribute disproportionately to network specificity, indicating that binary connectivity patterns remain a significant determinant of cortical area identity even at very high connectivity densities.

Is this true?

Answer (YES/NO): NO